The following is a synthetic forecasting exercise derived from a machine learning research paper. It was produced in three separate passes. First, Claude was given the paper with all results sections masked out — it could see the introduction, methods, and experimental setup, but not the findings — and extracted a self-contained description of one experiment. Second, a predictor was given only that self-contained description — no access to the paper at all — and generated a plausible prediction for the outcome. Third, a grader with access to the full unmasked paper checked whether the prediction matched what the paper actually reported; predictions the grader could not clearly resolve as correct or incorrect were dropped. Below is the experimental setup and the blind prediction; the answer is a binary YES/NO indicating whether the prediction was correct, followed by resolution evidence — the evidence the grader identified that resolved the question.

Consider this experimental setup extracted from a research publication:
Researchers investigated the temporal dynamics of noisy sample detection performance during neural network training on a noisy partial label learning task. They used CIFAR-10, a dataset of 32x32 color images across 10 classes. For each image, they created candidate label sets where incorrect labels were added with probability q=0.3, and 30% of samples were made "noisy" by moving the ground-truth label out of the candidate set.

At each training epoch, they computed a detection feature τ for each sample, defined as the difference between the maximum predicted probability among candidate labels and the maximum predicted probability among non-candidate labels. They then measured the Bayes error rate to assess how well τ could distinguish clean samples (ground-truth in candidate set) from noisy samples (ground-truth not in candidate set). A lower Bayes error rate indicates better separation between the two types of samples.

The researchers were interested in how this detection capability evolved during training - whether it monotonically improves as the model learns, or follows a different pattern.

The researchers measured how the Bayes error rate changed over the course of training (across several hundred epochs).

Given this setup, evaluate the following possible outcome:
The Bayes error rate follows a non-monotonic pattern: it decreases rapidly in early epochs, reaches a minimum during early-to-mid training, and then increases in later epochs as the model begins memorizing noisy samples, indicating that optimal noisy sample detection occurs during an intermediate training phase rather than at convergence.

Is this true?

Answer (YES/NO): YES